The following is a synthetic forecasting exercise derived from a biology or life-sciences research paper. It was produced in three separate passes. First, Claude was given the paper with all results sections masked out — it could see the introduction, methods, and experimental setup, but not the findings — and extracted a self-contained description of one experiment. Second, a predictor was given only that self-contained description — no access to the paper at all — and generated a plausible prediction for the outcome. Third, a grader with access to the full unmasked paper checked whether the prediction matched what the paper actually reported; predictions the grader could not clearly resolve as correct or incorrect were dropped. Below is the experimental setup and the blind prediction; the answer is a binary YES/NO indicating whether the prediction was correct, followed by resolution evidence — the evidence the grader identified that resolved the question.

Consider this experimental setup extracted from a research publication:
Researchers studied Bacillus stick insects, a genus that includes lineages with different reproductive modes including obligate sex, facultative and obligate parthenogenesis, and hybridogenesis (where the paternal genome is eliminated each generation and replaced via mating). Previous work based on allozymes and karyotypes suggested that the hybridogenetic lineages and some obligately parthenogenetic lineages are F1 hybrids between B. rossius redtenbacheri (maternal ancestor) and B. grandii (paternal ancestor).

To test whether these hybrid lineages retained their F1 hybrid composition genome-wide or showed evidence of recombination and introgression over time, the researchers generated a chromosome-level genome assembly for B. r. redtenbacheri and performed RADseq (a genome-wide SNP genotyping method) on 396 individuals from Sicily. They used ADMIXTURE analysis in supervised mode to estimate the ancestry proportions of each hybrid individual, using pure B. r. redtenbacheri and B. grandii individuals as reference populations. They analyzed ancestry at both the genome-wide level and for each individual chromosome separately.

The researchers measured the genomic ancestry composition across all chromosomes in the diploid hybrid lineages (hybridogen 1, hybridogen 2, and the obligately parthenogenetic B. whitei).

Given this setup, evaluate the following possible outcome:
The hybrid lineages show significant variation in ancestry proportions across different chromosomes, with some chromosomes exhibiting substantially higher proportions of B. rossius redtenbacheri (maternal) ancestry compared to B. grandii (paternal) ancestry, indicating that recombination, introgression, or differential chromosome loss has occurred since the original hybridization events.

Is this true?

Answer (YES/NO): NO